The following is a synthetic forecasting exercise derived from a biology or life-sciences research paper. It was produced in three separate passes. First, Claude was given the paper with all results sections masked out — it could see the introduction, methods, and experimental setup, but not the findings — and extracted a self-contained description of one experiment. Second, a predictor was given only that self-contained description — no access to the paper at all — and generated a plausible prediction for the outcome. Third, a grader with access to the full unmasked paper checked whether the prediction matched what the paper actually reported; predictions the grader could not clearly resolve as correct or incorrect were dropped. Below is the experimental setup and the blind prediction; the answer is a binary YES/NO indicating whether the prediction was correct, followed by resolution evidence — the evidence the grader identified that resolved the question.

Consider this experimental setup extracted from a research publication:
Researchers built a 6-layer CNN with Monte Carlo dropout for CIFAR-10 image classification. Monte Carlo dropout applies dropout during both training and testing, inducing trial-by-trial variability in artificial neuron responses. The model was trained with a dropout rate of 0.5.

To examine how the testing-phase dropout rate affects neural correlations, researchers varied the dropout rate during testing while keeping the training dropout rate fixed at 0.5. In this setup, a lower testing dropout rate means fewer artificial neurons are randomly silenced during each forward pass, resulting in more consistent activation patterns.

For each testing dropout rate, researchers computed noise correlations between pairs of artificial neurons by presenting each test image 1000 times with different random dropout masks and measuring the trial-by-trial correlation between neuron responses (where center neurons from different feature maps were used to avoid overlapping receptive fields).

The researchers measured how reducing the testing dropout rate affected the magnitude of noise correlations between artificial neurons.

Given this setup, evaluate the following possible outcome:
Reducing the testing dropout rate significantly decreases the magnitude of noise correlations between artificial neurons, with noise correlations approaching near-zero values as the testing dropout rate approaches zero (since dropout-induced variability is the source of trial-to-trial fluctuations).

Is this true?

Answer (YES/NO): NO